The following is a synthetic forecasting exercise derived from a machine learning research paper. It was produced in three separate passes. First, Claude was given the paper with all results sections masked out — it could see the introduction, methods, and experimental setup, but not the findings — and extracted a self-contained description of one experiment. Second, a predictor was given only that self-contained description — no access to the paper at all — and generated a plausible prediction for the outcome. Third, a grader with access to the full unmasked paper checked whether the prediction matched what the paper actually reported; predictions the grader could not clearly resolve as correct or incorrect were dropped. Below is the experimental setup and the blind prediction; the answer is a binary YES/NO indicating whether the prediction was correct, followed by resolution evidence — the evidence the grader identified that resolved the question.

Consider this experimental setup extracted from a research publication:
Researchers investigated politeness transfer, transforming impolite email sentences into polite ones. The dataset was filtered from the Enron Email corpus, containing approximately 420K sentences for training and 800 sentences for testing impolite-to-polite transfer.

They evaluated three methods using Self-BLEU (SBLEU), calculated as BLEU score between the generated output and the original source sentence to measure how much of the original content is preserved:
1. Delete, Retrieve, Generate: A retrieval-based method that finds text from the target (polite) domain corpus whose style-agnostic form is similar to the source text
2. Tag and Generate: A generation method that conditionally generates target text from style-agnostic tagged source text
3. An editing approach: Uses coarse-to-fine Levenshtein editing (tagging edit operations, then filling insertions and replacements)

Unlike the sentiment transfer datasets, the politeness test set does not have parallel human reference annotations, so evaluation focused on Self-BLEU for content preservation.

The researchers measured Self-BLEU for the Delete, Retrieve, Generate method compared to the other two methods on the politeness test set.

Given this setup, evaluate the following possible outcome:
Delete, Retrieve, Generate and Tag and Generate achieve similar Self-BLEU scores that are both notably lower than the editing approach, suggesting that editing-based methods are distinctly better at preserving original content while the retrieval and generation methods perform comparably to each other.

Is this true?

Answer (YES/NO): NO